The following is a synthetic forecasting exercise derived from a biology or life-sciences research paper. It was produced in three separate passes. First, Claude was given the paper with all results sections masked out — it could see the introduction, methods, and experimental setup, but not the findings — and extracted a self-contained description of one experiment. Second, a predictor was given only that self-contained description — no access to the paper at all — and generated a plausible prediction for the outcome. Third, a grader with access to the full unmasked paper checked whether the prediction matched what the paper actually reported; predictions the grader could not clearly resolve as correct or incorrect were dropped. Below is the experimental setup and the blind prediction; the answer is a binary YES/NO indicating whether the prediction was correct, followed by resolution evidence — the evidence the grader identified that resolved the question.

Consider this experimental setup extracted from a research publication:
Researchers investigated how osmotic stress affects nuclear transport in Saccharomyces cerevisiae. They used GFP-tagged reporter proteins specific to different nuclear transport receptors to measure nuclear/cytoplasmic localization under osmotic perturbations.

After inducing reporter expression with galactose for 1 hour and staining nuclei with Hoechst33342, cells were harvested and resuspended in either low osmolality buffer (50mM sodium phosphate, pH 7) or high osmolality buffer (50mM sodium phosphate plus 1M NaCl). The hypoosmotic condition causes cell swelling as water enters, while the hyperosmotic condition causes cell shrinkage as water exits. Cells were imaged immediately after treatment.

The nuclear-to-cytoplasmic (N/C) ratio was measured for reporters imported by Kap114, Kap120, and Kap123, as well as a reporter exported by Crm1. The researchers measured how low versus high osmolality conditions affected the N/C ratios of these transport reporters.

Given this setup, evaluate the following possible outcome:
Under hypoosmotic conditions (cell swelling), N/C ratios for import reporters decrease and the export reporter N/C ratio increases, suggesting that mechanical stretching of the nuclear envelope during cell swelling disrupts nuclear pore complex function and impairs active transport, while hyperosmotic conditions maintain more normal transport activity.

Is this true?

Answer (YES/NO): NO